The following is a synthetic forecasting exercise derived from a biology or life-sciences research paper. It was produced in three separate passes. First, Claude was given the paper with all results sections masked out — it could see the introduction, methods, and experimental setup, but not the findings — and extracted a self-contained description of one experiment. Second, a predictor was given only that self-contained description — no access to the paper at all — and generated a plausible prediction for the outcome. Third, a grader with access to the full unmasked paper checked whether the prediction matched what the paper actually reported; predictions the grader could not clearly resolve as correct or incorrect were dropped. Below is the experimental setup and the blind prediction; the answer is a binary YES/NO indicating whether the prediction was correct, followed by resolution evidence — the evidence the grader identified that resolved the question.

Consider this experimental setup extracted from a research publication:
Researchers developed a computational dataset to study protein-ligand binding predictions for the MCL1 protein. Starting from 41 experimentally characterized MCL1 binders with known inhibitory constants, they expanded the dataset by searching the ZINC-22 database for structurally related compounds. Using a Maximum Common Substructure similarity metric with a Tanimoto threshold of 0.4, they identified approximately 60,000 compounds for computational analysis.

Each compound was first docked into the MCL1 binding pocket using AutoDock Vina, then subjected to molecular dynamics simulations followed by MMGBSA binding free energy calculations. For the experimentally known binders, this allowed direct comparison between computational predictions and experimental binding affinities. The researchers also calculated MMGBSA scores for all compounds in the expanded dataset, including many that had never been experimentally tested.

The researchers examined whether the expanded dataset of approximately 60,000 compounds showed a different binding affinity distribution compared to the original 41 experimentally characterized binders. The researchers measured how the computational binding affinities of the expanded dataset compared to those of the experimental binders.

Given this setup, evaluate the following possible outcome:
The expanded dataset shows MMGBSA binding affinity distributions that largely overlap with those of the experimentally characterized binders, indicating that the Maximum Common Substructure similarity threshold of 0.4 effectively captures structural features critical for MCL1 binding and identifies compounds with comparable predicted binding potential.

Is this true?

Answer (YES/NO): NO